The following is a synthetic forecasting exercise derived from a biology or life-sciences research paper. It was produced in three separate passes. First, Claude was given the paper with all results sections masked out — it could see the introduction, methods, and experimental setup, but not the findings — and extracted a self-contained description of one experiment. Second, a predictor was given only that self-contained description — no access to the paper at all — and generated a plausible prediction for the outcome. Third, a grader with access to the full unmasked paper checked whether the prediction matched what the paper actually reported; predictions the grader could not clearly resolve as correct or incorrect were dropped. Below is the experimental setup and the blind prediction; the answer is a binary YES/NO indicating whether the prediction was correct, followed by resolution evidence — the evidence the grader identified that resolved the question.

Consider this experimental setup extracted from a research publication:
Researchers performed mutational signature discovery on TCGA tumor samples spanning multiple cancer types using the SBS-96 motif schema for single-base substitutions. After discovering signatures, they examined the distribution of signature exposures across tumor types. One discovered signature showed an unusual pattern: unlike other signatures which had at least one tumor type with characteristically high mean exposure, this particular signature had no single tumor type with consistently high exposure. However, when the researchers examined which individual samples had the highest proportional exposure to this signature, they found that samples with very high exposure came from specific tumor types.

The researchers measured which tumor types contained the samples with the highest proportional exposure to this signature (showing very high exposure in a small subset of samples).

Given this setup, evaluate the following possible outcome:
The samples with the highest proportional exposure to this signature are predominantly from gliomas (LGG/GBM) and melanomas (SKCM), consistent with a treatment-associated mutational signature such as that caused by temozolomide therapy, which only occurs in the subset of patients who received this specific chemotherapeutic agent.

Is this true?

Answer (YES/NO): NO